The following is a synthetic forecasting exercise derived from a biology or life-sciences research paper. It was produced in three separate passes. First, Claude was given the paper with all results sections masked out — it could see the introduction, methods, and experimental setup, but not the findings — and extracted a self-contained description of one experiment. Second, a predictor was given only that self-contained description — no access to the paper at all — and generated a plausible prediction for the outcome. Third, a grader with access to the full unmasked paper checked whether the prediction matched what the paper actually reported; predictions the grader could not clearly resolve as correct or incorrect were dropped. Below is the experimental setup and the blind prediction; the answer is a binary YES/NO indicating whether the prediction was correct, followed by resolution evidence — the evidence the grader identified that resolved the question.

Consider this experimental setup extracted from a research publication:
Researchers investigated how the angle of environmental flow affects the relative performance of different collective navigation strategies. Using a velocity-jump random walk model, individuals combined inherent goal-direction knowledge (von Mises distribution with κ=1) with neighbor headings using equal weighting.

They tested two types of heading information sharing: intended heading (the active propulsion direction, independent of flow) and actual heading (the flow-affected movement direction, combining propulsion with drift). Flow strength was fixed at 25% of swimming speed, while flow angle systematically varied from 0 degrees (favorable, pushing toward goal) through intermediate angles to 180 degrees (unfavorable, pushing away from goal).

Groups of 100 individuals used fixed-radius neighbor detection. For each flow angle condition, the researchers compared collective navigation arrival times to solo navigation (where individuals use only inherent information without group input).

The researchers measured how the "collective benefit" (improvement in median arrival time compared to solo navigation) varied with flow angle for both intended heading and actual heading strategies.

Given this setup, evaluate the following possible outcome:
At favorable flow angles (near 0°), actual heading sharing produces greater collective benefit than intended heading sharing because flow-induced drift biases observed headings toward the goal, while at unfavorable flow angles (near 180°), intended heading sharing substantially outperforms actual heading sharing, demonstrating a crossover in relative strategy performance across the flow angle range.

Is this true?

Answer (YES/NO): YES